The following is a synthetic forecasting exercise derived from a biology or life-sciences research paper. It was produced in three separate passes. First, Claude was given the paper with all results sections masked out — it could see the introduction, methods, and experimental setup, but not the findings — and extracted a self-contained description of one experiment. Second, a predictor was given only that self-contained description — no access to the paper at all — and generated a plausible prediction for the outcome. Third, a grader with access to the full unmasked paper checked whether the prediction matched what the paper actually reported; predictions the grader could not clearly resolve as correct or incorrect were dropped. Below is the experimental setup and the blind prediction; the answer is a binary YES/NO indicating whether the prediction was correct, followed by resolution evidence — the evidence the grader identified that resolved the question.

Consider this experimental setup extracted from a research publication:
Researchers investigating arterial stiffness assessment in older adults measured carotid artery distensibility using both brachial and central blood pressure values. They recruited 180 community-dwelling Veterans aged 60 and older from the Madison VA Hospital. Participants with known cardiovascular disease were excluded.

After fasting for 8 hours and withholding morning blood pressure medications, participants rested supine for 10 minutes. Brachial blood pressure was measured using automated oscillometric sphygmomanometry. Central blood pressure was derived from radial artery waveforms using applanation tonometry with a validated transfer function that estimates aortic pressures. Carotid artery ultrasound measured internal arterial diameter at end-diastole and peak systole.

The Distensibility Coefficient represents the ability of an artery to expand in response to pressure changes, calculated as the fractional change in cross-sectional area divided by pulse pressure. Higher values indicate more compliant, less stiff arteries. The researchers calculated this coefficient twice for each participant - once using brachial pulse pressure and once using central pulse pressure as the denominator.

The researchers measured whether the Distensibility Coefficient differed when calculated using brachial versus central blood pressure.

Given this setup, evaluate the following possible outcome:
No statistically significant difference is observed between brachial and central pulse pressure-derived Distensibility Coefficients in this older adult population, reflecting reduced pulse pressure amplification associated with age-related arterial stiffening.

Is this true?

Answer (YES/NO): NO